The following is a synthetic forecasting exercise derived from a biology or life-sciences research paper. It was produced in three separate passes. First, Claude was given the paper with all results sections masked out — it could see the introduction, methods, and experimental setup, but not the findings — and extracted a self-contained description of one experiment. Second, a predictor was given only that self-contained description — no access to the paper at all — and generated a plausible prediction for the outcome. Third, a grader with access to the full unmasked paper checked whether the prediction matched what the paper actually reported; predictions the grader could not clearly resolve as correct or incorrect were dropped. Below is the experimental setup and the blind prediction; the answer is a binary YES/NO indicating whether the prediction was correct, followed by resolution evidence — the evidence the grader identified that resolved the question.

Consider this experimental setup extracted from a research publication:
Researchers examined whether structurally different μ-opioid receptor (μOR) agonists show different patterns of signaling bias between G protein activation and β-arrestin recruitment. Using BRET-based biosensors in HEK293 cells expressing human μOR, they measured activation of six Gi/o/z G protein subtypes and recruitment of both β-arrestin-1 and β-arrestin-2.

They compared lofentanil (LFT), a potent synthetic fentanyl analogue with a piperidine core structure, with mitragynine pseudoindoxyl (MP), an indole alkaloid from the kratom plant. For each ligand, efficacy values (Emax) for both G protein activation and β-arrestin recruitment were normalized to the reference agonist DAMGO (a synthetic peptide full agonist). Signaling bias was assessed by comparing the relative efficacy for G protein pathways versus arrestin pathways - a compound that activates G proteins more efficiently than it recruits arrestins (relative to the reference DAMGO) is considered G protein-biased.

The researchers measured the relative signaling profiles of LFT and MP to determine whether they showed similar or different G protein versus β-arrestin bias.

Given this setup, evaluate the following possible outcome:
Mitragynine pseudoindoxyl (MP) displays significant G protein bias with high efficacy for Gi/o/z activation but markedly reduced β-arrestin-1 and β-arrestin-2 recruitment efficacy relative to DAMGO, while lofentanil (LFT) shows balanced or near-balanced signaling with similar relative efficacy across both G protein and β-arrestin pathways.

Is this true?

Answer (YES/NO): NO